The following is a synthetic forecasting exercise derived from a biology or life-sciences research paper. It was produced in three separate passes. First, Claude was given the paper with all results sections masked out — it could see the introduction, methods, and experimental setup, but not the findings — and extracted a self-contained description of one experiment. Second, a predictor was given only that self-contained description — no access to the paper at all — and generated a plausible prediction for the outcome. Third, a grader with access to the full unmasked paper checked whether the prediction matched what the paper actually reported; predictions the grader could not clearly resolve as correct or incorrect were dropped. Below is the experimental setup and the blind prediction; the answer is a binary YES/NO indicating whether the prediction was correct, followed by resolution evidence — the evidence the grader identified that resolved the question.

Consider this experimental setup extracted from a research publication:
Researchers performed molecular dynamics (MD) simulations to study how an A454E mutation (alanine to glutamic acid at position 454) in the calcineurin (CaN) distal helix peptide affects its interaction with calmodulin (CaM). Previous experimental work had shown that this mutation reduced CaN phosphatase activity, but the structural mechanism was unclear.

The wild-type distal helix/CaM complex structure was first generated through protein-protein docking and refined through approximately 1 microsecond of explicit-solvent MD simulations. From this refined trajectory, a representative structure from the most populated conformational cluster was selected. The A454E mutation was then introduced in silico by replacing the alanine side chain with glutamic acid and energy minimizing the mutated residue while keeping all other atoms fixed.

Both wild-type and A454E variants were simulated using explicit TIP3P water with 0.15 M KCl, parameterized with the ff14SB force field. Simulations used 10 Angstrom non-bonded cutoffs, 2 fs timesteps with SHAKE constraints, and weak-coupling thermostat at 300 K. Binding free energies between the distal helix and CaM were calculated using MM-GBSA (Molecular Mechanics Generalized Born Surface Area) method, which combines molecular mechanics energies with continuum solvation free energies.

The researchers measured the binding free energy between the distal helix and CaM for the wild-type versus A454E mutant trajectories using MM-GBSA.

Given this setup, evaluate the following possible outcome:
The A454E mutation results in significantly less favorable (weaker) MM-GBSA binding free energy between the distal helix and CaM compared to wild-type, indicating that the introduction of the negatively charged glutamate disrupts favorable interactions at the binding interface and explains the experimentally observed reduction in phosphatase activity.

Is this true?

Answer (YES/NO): YES